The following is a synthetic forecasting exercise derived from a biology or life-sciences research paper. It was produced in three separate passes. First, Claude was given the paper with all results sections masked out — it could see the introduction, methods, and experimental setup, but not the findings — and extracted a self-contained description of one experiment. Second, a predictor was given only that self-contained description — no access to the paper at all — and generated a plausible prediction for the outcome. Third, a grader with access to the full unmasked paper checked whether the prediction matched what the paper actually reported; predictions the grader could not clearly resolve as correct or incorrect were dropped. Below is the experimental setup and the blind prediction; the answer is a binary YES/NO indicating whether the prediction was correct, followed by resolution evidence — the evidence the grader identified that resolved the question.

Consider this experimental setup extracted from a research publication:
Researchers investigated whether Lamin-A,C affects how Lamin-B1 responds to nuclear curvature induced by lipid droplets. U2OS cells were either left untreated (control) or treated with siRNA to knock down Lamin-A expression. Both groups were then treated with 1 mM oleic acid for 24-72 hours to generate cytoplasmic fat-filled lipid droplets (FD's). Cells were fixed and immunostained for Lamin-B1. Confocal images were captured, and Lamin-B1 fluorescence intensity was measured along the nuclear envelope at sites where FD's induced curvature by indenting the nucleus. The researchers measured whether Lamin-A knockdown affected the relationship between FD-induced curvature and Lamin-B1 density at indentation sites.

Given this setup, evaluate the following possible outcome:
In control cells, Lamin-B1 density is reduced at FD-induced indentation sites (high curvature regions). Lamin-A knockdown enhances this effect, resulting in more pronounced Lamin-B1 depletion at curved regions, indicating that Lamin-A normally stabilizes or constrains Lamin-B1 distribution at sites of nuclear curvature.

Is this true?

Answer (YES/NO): NO